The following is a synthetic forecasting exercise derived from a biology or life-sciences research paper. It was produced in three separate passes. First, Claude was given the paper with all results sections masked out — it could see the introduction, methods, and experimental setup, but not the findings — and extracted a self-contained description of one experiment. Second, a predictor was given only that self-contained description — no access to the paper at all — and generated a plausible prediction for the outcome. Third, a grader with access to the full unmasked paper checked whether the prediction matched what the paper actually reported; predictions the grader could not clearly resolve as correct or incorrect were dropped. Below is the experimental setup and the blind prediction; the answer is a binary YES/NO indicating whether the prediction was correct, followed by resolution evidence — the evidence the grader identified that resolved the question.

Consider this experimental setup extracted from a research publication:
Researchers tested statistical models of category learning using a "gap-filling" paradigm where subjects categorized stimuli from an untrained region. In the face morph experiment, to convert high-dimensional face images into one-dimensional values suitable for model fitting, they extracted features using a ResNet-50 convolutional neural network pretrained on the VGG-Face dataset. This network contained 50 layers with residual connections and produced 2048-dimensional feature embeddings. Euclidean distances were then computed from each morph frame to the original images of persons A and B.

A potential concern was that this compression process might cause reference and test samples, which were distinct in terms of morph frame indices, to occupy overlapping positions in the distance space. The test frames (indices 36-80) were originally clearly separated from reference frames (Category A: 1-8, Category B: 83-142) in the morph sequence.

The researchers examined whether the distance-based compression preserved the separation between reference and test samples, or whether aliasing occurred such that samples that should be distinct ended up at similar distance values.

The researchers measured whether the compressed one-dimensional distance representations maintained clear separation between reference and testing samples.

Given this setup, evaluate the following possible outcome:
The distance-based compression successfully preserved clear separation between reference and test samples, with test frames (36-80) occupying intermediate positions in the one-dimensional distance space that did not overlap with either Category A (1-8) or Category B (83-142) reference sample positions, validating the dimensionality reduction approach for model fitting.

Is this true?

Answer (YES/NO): NO